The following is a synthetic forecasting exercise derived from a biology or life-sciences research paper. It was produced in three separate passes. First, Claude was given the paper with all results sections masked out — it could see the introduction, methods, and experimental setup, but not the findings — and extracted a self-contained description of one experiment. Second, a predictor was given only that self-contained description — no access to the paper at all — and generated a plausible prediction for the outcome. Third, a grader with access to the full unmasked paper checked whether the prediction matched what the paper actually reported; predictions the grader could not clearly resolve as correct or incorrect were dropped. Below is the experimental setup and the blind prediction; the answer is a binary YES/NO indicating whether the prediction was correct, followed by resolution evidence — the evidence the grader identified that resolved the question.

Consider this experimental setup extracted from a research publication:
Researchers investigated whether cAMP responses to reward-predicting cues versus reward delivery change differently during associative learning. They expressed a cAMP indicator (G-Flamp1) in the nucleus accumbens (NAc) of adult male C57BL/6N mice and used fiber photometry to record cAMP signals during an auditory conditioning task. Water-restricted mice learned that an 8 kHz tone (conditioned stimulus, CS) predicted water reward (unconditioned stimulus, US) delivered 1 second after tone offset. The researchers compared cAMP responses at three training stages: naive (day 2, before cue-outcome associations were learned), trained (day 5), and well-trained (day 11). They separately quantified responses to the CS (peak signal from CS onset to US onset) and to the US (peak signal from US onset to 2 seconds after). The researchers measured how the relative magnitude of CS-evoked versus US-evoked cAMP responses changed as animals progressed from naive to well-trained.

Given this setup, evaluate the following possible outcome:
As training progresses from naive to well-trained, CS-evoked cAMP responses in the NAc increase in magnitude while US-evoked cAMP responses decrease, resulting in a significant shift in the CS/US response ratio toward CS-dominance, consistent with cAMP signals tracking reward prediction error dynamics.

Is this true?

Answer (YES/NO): YES